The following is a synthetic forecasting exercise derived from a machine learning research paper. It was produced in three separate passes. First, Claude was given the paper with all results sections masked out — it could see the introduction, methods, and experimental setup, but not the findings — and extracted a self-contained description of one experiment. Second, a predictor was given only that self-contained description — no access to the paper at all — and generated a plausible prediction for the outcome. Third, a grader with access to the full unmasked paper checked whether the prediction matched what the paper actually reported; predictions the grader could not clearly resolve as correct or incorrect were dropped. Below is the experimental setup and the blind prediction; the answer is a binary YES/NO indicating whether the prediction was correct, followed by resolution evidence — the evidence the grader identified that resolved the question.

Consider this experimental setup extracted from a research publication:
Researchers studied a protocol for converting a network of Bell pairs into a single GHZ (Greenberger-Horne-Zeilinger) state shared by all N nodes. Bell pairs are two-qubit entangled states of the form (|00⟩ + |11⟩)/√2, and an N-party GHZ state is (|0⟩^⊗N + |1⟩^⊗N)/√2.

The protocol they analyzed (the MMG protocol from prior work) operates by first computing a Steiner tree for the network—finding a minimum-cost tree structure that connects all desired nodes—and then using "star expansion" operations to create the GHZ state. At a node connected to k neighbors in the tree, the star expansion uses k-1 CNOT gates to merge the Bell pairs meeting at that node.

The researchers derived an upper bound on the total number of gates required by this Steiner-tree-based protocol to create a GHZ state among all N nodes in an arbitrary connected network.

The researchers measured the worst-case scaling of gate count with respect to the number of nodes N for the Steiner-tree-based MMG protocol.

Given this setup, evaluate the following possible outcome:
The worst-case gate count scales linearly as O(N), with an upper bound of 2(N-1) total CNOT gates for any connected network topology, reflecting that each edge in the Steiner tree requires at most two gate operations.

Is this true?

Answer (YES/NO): NO